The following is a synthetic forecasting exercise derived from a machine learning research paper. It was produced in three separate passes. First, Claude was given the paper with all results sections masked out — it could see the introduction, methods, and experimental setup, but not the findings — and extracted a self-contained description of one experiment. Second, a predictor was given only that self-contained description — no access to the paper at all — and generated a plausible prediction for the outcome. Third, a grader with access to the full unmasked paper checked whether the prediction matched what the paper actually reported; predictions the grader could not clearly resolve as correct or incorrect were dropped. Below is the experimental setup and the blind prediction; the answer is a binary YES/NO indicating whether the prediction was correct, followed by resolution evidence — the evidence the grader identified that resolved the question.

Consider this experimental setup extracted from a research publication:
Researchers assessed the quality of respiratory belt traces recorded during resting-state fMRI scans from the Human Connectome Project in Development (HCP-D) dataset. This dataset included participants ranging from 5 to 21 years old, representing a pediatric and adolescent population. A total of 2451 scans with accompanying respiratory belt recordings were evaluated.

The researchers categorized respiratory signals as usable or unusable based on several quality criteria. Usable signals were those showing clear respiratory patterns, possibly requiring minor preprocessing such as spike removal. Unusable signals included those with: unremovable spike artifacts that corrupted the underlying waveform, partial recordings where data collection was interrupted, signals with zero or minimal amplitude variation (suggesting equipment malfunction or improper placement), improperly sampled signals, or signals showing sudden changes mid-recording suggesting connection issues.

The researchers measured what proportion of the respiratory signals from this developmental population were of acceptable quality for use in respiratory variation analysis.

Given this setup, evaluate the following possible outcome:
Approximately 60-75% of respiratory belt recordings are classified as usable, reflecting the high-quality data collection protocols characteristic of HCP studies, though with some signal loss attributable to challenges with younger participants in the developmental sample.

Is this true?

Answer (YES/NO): NO